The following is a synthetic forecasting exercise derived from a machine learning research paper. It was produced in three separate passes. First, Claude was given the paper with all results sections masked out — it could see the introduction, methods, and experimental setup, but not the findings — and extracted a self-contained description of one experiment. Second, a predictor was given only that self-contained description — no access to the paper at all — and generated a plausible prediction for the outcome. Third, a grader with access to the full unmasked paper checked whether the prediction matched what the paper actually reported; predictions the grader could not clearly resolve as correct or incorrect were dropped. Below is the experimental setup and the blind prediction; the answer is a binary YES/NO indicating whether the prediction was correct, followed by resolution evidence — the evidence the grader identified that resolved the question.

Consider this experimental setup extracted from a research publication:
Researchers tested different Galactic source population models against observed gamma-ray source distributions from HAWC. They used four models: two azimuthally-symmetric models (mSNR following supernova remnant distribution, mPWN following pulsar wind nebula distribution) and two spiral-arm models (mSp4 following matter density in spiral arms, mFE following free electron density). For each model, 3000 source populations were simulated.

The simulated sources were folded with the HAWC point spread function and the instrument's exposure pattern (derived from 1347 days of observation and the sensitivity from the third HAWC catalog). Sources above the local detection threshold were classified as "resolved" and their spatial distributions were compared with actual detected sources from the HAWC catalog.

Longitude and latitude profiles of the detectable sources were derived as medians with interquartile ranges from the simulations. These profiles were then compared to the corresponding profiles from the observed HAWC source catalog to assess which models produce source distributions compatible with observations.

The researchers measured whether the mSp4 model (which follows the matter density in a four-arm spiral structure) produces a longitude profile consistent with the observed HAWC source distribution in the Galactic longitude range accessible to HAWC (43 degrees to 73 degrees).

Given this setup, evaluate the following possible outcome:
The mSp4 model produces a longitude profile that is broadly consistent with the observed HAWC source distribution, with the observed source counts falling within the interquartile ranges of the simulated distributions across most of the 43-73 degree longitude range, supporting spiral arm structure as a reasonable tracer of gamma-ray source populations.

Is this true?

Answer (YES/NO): NO